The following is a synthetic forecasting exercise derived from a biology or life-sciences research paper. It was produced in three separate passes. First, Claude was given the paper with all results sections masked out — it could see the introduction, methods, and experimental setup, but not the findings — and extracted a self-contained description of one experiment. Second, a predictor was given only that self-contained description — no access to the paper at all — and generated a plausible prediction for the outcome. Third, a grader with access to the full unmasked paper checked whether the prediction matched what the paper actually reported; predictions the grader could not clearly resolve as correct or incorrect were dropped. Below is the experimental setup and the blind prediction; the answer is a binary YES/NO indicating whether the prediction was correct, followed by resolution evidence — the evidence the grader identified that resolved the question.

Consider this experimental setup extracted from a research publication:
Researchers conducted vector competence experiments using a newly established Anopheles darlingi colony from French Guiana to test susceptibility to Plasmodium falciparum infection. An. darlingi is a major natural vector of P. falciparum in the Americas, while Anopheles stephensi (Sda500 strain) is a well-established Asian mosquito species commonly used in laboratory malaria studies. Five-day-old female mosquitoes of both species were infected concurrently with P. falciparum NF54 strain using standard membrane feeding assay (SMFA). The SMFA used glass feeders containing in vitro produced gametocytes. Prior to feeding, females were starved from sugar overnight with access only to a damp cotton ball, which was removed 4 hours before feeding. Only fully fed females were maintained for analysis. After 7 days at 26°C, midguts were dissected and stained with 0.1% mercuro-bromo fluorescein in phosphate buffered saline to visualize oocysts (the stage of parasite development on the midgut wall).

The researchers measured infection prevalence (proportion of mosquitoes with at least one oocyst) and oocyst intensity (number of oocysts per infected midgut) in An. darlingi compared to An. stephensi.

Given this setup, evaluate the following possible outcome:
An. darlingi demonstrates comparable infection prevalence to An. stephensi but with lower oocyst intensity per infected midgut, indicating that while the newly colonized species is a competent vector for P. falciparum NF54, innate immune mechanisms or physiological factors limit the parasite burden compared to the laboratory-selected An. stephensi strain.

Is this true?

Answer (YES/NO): NO